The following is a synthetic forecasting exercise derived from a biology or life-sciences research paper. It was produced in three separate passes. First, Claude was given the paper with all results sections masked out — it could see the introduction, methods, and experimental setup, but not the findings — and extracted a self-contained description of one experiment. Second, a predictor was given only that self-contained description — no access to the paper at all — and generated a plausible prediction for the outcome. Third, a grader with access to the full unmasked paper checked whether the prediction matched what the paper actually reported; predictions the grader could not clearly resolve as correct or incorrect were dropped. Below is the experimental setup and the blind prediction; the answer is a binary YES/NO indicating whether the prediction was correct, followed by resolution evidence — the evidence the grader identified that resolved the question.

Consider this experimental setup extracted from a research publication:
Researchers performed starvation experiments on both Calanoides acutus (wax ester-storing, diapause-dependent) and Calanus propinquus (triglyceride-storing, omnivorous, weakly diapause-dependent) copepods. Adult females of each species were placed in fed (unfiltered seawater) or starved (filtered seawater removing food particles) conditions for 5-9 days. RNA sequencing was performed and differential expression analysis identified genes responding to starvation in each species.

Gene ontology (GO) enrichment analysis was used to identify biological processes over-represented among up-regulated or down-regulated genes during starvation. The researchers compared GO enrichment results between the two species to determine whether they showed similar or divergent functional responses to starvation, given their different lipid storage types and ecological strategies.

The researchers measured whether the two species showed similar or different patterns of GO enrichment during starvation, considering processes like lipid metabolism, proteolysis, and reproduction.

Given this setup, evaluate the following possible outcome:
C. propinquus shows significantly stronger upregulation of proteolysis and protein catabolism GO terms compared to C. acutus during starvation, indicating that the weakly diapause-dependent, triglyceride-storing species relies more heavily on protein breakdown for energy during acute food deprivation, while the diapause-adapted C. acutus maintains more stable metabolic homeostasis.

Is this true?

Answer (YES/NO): NO